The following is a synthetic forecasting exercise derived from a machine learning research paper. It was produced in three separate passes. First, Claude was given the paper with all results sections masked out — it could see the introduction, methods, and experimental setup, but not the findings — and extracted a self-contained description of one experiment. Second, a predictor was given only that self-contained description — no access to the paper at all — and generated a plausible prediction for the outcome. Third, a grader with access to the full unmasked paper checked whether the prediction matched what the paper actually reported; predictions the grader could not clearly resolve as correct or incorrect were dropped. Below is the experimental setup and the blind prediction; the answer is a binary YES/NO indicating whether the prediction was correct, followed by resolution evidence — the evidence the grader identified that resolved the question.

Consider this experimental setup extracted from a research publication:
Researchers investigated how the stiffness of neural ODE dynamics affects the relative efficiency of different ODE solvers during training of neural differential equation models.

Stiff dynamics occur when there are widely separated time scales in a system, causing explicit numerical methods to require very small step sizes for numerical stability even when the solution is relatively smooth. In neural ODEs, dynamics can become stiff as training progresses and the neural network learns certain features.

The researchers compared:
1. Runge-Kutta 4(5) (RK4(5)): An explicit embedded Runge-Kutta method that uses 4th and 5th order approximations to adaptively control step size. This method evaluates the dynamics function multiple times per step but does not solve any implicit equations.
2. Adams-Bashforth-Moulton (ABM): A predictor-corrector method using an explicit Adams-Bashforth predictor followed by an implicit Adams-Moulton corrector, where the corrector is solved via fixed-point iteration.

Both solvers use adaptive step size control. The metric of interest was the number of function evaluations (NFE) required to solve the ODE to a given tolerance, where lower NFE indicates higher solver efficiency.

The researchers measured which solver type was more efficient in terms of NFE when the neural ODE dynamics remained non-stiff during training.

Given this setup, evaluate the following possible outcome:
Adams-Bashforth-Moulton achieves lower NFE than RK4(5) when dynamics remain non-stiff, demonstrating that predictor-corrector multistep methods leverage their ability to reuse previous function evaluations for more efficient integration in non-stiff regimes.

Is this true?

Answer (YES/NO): NO